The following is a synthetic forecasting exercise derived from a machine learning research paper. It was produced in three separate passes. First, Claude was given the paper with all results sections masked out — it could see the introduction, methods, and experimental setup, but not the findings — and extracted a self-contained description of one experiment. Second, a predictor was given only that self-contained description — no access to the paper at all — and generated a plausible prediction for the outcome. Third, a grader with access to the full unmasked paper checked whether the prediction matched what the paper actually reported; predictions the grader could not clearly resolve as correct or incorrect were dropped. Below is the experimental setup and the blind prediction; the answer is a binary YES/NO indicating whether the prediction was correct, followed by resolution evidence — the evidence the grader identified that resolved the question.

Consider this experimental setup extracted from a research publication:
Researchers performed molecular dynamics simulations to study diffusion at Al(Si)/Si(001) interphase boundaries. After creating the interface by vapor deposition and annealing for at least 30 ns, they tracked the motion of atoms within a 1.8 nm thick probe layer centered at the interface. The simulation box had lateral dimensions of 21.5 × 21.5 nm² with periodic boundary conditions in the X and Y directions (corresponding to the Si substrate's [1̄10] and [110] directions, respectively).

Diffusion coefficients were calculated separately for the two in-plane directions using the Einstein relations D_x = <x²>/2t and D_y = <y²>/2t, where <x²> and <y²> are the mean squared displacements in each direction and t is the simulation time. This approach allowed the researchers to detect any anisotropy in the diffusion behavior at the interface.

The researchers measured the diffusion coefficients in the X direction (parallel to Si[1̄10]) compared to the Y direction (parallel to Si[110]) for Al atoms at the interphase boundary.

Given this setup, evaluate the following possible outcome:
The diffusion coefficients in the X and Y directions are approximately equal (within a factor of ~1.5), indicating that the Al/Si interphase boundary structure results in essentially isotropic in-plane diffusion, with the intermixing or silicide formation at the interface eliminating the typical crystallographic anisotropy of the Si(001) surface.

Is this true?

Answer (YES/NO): NO